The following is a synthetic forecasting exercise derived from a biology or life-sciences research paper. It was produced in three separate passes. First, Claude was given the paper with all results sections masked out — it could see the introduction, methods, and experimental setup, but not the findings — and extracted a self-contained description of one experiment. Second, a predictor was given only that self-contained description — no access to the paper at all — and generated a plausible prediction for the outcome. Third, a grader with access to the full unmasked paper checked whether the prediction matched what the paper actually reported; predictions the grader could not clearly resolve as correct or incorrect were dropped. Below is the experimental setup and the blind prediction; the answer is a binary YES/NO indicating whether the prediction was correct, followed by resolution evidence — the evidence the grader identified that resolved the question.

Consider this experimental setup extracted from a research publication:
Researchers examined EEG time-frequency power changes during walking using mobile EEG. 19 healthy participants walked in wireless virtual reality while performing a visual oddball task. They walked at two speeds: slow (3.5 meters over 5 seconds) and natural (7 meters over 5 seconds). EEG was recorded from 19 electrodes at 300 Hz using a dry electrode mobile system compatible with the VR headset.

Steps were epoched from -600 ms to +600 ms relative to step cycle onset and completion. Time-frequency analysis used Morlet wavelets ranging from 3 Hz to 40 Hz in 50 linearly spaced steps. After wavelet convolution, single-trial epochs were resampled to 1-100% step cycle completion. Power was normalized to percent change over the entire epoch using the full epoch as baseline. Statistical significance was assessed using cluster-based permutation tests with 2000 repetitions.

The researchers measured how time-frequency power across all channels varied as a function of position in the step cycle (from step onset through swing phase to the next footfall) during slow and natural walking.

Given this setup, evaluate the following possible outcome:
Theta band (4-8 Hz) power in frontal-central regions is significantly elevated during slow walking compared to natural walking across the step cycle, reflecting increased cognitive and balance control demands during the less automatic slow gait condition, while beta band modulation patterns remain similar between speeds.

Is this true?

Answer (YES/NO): NO